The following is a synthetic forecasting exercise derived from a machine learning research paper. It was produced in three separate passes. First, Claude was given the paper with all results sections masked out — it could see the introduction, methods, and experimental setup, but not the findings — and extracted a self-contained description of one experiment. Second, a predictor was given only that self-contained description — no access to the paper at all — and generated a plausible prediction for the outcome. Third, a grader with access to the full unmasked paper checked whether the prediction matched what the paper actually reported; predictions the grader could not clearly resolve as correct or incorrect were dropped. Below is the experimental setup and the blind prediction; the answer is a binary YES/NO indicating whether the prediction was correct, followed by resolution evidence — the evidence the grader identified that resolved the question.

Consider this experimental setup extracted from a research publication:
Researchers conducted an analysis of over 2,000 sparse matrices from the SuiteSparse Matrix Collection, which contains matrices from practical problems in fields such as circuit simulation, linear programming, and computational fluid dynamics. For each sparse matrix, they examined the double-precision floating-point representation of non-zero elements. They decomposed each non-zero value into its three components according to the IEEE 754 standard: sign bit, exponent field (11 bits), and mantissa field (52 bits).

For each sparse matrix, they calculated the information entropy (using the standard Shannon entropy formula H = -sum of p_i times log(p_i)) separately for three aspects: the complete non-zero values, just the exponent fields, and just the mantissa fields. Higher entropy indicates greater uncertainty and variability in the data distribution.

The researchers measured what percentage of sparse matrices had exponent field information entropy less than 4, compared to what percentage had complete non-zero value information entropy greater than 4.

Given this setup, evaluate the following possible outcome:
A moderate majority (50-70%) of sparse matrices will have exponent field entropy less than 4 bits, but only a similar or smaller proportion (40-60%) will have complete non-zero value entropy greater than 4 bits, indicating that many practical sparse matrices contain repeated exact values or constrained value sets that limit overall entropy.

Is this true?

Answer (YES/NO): NO